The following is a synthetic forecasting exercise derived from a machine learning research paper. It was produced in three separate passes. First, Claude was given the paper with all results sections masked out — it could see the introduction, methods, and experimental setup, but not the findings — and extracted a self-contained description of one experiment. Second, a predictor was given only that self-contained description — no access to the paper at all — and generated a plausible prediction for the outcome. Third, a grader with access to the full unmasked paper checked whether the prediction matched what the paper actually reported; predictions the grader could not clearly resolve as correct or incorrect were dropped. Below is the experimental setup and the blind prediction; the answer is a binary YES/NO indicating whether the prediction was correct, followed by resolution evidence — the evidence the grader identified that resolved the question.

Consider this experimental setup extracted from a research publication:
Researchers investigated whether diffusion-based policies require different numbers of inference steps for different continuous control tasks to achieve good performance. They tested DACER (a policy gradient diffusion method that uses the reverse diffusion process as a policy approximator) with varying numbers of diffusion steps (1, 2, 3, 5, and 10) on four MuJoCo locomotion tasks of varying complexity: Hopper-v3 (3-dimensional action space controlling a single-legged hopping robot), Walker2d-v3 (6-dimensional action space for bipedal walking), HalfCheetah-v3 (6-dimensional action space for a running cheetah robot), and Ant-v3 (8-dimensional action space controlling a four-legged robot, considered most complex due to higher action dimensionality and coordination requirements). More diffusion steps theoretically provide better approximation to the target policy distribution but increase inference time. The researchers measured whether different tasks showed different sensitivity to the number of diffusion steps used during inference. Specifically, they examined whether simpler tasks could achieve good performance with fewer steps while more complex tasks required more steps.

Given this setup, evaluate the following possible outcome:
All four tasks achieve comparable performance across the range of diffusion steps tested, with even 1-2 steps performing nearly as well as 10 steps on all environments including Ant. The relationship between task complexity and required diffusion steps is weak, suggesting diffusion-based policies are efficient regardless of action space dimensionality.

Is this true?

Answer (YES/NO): NO